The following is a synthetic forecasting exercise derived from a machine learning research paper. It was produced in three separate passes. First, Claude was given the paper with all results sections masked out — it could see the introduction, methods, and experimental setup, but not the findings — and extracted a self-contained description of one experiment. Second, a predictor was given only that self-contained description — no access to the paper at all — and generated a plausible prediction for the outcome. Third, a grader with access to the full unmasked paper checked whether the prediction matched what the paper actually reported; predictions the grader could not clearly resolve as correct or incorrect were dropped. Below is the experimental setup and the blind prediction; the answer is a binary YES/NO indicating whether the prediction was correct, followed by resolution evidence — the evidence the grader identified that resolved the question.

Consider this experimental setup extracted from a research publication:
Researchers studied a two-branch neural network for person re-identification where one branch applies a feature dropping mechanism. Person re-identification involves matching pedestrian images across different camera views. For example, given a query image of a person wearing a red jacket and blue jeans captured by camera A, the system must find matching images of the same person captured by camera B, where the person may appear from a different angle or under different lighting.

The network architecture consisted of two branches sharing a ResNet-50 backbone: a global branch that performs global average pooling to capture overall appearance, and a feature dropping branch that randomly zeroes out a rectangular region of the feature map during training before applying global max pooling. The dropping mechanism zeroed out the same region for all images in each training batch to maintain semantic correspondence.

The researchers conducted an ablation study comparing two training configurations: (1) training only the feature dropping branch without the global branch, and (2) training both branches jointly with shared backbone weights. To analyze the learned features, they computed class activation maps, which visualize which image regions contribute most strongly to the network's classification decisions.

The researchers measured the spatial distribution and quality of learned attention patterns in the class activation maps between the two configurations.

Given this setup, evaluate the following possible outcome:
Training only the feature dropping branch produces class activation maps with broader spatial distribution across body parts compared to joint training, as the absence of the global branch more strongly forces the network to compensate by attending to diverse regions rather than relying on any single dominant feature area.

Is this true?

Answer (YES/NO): NO